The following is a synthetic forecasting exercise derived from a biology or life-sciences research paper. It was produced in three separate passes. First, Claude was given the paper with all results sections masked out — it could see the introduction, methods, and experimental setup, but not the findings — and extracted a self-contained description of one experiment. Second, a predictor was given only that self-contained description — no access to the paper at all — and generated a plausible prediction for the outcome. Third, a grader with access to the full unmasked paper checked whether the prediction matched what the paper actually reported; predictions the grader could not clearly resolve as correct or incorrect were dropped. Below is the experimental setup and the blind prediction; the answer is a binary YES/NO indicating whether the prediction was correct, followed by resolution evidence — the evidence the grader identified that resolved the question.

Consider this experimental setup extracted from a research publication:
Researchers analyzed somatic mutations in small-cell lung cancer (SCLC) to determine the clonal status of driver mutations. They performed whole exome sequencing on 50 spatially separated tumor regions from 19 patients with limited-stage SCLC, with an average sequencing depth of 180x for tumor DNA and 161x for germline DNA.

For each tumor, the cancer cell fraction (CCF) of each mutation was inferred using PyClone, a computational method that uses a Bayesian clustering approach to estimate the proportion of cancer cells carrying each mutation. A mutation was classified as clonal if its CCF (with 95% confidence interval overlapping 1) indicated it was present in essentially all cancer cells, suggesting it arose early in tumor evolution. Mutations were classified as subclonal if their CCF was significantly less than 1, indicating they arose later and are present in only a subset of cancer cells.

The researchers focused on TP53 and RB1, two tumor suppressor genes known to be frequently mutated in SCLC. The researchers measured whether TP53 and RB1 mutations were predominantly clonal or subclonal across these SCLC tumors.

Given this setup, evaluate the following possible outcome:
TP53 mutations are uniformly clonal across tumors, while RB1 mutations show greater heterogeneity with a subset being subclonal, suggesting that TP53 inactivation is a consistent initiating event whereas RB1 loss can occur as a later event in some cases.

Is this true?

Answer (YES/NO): NO